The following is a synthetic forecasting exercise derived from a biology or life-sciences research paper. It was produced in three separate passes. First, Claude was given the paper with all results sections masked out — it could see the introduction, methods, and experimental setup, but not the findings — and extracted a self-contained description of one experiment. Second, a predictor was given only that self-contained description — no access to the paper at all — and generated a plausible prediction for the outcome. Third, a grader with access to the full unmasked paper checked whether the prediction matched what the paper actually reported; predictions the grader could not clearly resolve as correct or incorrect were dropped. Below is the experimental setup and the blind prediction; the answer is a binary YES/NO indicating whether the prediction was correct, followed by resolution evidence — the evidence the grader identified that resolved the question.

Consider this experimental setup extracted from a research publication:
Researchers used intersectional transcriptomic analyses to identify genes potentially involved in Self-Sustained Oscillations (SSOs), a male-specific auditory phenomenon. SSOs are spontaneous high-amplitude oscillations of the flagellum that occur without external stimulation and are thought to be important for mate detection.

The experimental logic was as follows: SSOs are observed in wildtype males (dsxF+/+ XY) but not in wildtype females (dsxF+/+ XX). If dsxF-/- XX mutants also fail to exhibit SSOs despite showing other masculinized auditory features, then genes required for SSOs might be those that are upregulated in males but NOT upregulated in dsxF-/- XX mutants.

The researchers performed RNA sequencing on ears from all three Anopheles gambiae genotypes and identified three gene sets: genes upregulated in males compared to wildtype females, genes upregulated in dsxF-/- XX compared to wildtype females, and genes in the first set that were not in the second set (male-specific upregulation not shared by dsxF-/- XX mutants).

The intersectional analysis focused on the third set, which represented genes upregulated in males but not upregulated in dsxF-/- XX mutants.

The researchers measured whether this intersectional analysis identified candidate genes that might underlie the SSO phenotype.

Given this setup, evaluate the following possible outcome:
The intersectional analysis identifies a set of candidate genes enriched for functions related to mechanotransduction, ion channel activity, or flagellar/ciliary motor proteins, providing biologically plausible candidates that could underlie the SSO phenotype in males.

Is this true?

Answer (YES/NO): YES